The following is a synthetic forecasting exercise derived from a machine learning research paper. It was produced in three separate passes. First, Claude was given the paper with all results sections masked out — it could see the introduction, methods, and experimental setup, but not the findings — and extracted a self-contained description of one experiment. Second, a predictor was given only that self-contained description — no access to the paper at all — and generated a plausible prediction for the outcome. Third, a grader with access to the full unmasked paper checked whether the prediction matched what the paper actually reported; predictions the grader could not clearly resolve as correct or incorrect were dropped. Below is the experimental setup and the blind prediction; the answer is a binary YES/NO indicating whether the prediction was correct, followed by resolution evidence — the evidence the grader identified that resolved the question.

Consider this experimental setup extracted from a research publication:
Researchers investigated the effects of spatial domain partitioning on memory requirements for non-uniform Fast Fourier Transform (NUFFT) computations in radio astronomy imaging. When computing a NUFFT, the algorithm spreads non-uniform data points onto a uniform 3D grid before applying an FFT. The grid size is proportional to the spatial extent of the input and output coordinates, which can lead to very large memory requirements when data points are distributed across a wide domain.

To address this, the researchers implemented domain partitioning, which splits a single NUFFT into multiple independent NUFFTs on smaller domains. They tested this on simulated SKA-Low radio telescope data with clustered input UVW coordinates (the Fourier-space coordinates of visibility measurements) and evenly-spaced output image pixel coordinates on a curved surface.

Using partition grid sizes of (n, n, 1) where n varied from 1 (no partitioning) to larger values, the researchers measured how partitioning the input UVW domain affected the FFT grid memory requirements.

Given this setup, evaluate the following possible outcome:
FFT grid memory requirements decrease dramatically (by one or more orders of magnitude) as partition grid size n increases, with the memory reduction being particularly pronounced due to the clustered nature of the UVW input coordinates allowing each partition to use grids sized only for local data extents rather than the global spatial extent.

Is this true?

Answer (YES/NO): YES